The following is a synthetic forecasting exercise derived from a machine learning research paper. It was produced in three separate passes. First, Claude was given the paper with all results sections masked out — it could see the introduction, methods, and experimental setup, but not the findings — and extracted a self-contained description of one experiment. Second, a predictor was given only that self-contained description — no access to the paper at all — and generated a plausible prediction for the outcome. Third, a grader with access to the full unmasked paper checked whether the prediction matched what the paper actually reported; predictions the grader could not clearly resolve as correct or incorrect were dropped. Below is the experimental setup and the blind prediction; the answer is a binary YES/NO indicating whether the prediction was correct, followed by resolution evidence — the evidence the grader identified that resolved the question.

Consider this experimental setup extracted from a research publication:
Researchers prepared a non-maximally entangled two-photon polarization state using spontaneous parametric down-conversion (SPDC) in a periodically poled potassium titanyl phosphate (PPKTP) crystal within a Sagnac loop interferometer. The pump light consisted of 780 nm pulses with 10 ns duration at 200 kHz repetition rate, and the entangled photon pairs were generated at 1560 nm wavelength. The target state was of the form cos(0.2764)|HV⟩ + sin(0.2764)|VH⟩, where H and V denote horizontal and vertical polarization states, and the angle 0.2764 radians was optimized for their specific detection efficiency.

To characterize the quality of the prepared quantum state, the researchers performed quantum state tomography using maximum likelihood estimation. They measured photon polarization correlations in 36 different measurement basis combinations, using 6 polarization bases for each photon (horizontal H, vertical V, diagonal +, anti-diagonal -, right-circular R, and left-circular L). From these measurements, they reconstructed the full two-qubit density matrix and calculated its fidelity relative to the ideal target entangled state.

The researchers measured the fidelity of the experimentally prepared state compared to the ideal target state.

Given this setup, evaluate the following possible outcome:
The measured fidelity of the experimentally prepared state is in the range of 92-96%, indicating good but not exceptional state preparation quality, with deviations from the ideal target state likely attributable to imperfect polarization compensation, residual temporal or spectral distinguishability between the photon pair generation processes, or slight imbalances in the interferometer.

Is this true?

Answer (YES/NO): NO